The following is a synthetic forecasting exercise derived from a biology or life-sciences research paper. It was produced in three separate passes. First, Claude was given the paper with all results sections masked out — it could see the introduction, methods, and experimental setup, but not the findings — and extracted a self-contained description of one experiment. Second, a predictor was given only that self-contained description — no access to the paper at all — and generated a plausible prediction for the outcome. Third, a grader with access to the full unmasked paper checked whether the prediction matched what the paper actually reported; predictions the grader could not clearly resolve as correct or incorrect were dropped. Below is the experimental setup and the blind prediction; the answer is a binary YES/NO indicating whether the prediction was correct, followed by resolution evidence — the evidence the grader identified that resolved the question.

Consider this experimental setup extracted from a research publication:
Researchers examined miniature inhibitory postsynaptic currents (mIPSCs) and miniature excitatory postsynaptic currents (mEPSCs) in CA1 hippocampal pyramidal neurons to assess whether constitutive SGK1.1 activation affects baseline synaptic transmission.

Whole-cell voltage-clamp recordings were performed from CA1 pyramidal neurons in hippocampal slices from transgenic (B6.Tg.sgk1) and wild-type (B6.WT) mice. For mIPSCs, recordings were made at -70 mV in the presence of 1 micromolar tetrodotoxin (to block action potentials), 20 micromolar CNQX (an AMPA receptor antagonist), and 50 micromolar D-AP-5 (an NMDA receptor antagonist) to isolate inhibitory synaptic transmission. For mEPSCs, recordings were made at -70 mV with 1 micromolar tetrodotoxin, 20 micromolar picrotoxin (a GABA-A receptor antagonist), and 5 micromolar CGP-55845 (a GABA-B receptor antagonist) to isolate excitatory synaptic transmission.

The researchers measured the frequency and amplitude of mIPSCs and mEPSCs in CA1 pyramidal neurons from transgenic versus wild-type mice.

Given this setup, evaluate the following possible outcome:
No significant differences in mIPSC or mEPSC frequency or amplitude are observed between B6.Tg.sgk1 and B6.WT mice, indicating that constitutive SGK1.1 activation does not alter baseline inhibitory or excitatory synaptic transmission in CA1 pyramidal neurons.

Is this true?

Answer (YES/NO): YES